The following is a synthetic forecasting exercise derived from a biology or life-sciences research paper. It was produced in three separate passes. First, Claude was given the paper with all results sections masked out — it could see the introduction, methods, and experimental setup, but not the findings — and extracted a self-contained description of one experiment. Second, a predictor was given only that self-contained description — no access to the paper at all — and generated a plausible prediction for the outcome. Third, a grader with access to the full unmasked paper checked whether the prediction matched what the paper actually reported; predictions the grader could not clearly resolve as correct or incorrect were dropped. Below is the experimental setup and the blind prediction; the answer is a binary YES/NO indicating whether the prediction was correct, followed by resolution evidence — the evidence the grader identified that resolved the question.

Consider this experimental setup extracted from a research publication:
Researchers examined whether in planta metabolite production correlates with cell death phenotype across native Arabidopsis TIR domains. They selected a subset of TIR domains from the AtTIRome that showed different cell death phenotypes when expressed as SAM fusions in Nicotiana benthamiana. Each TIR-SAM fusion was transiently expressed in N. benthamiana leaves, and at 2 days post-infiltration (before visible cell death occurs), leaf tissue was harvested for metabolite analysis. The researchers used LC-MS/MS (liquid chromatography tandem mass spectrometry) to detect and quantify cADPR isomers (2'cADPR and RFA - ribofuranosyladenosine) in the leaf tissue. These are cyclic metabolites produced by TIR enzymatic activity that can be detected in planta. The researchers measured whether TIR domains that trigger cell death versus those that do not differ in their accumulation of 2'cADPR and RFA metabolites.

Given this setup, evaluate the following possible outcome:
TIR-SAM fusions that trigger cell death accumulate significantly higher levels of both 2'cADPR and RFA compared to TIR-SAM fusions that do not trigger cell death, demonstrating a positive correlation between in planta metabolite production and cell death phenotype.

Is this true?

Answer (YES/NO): NO